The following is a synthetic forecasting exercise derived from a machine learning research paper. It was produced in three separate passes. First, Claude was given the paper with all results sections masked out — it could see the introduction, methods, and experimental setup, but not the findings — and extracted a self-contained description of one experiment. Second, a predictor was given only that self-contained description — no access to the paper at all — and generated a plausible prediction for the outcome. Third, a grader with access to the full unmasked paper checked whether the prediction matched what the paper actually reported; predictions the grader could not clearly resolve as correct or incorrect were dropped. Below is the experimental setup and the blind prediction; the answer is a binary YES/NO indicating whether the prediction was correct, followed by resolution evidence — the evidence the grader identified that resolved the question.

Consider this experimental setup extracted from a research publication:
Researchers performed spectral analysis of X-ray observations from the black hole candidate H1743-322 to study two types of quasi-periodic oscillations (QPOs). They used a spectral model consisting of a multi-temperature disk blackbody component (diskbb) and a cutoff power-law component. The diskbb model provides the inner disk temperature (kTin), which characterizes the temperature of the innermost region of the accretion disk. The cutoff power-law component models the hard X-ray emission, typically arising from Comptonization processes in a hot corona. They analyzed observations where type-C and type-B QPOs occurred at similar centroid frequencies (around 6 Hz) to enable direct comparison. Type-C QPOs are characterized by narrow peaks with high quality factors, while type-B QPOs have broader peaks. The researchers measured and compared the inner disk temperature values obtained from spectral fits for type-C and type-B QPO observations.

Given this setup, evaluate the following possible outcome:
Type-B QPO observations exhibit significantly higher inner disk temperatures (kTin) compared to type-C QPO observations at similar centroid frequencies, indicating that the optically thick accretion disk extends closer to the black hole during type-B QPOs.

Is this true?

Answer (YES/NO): NO